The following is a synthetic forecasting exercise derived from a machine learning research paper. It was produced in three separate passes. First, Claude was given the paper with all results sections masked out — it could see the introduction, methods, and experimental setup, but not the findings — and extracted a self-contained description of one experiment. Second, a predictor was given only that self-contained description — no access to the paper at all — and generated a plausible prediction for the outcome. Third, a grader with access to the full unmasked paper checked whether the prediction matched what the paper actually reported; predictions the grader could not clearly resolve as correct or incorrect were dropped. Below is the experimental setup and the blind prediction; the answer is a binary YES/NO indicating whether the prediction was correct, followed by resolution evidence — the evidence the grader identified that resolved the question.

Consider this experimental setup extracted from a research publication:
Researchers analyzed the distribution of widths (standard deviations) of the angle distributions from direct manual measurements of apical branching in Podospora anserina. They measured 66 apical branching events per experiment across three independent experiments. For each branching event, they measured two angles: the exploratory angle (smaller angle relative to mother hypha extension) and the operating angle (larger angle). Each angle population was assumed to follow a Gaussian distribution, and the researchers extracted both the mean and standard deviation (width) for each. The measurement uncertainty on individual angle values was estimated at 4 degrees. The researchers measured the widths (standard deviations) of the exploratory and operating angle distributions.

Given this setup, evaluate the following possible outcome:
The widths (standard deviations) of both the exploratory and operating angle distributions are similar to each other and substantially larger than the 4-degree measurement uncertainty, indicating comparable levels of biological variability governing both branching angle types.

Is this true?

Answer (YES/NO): YES